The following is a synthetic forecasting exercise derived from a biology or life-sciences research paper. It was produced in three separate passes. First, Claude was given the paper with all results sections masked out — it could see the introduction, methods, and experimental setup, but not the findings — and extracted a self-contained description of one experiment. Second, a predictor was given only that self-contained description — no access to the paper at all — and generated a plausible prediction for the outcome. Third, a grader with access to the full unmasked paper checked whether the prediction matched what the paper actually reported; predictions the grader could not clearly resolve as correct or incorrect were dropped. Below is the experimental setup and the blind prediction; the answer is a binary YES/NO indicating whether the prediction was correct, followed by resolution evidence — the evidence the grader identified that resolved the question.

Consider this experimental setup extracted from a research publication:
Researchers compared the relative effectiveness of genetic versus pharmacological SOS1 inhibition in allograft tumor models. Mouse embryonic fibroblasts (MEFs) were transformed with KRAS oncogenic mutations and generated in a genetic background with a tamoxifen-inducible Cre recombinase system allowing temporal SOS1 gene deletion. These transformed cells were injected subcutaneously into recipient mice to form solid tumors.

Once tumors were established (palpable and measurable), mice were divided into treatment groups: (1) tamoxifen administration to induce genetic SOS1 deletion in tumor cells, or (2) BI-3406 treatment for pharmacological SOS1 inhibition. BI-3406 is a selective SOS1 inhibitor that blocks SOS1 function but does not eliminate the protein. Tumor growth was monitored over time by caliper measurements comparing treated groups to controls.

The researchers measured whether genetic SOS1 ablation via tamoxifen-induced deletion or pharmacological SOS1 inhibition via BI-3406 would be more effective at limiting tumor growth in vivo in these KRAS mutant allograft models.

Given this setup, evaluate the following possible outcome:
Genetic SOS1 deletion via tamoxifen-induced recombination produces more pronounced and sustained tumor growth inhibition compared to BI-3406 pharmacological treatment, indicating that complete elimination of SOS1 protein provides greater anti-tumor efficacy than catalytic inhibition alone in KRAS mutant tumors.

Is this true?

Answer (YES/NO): NO